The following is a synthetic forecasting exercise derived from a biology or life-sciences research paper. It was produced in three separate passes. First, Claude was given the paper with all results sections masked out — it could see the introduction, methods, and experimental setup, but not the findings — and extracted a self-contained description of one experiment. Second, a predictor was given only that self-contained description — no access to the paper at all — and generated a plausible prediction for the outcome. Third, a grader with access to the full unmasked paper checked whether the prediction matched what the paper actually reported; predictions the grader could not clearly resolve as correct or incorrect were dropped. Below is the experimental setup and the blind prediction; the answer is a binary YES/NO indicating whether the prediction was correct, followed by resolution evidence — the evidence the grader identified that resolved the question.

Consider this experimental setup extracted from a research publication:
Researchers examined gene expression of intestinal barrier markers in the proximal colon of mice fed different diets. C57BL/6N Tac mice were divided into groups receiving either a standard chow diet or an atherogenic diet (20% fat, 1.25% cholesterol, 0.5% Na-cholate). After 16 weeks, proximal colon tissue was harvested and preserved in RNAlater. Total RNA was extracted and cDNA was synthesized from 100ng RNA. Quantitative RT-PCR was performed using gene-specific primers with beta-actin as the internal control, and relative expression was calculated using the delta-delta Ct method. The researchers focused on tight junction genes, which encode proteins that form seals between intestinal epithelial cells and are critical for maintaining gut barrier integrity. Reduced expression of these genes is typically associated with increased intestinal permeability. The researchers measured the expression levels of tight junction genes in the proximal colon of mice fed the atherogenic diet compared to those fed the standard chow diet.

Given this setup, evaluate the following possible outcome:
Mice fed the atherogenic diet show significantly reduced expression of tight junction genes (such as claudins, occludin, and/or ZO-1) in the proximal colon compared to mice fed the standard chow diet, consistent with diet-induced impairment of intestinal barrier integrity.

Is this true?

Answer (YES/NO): YES